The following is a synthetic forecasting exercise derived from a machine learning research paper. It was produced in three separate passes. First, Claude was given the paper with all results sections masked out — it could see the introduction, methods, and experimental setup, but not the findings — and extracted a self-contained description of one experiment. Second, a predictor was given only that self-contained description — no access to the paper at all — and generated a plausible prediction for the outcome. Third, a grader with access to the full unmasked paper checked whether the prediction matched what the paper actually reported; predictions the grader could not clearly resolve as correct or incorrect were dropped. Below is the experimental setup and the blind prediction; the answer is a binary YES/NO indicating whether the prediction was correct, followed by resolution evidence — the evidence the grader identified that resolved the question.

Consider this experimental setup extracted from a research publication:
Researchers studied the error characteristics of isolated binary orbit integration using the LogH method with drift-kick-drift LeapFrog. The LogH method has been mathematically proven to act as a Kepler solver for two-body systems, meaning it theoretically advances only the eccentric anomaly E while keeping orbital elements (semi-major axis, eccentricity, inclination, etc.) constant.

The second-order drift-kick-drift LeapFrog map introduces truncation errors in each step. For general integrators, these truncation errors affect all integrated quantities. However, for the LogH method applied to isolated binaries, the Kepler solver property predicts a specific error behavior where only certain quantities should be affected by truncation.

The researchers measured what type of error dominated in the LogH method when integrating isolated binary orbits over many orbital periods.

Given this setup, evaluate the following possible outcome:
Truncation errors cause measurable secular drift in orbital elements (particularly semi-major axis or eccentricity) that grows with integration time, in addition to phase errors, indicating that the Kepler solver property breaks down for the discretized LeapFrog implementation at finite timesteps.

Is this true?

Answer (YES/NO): NO